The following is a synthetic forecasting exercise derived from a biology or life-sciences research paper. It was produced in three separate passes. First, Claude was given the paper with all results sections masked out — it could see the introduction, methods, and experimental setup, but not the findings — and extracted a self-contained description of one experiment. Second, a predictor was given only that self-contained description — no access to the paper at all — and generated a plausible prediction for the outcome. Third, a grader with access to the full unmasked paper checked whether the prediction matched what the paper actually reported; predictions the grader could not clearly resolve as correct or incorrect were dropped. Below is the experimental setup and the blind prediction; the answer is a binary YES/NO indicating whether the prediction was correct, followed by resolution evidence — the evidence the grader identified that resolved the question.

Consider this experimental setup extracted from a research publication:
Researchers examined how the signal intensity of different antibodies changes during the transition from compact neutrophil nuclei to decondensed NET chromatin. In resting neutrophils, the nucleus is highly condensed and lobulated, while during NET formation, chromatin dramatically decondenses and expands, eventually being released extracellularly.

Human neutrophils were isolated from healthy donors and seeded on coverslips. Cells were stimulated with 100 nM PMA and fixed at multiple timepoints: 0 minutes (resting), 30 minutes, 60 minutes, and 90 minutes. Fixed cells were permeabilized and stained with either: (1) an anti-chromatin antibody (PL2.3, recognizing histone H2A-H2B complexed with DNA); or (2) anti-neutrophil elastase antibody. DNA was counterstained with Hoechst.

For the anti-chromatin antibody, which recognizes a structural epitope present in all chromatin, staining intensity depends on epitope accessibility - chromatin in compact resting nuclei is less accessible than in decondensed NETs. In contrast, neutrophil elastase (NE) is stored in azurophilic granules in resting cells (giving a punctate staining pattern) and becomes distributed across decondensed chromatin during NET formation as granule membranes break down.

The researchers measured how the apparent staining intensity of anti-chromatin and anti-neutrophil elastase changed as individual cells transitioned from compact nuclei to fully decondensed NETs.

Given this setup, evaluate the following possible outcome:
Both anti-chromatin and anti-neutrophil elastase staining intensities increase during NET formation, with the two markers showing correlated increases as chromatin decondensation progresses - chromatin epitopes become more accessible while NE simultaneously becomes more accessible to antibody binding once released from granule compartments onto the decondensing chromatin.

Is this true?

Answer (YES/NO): NO